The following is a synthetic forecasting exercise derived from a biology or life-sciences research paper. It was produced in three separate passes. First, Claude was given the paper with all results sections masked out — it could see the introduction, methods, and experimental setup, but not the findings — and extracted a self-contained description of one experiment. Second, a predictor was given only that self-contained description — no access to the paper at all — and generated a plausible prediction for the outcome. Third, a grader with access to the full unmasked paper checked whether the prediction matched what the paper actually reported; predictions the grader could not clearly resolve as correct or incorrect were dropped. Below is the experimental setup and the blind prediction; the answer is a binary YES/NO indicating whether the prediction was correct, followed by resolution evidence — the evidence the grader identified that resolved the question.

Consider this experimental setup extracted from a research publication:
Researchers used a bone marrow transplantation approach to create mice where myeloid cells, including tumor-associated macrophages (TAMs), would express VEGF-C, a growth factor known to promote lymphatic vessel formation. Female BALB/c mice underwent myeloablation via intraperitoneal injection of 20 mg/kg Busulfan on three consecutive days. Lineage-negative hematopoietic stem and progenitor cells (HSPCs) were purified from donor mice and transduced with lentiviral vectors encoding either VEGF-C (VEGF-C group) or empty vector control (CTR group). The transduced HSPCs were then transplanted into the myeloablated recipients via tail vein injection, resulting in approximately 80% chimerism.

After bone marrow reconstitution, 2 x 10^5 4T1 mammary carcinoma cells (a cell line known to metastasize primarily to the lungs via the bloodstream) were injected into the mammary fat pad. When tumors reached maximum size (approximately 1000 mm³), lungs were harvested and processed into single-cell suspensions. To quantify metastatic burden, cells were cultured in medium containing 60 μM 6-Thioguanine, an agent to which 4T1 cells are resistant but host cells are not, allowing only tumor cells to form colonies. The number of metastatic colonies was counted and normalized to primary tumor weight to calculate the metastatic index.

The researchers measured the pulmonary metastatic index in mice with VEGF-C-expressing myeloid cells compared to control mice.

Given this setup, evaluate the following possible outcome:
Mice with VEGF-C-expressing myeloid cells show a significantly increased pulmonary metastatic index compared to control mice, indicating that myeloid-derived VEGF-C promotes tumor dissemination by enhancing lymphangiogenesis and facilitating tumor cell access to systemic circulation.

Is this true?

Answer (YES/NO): NO